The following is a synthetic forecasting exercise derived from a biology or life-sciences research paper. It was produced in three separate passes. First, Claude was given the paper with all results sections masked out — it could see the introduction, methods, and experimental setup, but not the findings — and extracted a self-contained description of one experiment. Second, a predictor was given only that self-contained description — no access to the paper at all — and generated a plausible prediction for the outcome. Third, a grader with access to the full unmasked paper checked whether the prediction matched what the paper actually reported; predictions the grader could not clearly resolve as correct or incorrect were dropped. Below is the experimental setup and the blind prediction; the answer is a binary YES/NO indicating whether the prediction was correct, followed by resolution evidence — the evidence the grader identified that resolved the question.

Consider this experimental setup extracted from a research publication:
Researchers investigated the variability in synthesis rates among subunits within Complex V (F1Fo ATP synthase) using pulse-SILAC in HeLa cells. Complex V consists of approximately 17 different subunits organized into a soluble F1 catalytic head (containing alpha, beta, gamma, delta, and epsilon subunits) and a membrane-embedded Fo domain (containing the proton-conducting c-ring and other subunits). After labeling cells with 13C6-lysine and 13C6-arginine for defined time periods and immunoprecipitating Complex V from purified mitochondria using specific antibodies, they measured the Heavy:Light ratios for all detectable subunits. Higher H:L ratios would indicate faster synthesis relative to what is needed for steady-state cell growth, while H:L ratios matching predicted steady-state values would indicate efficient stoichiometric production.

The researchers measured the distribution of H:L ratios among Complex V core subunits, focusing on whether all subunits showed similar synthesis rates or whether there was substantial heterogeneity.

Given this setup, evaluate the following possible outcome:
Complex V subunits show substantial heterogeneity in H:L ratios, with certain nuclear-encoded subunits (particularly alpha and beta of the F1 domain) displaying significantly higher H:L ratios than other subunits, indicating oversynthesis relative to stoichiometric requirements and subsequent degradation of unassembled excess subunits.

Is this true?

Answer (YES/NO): NO